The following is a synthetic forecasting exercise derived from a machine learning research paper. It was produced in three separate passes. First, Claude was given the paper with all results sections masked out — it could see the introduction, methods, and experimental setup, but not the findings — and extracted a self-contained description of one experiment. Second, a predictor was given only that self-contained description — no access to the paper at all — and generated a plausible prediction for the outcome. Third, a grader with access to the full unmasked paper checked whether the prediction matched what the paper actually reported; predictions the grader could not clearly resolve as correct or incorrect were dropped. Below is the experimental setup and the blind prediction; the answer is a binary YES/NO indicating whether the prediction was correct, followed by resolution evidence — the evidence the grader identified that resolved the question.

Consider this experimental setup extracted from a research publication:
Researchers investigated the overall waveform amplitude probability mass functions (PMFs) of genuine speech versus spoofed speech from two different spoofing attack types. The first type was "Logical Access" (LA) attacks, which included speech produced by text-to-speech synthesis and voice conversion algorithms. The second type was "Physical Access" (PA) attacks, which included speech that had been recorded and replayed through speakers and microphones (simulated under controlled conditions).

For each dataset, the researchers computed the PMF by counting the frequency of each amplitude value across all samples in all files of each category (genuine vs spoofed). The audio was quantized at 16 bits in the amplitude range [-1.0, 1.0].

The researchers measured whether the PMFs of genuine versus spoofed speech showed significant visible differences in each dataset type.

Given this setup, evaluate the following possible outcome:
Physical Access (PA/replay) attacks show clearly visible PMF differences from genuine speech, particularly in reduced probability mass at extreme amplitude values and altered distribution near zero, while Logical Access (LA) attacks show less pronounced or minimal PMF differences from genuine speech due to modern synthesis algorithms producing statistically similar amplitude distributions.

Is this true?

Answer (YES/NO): NO